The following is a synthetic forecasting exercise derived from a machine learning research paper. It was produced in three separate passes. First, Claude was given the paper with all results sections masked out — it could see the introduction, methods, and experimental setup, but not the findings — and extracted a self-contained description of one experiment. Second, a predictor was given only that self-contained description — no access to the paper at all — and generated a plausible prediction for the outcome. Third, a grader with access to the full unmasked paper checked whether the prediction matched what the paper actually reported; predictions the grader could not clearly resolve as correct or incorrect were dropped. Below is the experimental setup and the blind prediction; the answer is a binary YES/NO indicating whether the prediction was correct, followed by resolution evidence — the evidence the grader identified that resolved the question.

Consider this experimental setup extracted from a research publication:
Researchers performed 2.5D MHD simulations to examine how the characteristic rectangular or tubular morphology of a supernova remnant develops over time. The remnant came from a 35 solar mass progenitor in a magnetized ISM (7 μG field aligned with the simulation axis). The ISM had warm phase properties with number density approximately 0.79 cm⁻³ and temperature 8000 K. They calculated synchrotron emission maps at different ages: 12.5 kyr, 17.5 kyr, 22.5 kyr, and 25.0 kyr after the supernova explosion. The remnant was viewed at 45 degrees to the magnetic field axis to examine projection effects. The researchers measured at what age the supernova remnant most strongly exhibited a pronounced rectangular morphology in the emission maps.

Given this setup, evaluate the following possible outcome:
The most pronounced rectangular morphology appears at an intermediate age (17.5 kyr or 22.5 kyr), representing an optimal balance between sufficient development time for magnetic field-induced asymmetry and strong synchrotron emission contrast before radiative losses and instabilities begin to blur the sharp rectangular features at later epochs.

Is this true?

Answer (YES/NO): YES